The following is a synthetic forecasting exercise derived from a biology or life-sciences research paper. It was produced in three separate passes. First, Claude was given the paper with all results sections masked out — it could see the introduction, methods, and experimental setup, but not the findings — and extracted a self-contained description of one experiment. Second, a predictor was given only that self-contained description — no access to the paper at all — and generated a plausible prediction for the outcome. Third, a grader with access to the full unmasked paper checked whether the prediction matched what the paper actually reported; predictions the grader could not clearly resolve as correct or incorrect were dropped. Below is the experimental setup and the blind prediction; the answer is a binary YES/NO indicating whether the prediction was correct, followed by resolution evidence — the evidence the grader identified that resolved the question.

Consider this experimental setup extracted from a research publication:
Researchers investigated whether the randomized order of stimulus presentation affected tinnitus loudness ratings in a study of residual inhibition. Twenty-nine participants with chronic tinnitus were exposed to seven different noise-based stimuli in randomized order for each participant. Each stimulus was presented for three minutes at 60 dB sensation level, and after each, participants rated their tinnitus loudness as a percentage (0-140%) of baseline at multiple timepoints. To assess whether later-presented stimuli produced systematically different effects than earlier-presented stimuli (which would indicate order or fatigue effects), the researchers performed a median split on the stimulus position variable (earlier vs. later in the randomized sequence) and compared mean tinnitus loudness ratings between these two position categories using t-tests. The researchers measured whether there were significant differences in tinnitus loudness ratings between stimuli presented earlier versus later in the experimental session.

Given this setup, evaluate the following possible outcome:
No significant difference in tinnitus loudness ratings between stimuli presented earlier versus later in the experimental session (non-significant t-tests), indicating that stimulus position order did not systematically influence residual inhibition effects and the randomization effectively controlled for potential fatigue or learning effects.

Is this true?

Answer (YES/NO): YES